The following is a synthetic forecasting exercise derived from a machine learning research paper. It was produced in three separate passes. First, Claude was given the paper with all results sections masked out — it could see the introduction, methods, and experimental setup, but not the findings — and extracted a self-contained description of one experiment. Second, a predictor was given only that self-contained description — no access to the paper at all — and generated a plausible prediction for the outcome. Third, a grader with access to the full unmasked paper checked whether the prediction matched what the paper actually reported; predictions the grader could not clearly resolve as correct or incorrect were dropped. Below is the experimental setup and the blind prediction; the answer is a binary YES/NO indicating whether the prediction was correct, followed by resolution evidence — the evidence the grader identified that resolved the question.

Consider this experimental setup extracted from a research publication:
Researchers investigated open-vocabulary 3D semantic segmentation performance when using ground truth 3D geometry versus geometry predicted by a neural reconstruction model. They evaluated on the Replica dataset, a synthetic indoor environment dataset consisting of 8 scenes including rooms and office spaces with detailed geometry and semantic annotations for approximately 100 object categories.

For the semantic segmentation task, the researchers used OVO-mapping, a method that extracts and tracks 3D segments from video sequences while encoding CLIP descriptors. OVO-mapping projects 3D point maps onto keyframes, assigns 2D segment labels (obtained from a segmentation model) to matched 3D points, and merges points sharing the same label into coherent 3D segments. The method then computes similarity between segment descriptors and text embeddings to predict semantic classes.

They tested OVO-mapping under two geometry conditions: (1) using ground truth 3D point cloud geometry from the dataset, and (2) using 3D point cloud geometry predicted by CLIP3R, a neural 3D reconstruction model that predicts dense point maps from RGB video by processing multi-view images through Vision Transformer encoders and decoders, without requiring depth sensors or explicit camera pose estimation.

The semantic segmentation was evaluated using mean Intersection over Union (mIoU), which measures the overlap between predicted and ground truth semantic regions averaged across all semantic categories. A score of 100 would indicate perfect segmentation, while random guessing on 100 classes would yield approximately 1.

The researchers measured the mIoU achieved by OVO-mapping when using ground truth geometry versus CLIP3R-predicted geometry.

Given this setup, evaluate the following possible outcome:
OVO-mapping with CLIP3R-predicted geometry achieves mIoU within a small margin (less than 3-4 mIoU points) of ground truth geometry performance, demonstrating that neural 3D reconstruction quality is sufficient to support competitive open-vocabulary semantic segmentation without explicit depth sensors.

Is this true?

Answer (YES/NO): YES